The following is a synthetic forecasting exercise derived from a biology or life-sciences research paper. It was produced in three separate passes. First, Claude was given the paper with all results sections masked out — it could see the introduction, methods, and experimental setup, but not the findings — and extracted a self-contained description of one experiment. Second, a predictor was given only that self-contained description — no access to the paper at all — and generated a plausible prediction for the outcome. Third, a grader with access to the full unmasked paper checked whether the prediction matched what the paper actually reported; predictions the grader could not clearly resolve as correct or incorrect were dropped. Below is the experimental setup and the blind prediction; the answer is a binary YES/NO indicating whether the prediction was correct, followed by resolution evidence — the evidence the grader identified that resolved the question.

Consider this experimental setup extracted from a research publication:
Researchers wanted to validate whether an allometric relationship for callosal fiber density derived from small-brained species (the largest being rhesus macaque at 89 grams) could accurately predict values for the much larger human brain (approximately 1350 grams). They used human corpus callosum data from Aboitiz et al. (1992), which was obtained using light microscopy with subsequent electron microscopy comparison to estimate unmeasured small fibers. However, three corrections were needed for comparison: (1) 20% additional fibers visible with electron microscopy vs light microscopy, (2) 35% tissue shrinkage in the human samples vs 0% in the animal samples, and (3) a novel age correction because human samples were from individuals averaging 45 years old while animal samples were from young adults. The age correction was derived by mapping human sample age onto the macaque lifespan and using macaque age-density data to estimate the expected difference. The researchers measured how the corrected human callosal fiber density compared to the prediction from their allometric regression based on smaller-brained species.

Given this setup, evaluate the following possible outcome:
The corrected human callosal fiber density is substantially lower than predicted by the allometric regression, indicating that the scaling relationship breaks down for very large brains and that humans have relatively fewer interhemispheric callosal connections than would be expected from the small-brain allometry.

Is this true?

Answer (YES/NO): NO